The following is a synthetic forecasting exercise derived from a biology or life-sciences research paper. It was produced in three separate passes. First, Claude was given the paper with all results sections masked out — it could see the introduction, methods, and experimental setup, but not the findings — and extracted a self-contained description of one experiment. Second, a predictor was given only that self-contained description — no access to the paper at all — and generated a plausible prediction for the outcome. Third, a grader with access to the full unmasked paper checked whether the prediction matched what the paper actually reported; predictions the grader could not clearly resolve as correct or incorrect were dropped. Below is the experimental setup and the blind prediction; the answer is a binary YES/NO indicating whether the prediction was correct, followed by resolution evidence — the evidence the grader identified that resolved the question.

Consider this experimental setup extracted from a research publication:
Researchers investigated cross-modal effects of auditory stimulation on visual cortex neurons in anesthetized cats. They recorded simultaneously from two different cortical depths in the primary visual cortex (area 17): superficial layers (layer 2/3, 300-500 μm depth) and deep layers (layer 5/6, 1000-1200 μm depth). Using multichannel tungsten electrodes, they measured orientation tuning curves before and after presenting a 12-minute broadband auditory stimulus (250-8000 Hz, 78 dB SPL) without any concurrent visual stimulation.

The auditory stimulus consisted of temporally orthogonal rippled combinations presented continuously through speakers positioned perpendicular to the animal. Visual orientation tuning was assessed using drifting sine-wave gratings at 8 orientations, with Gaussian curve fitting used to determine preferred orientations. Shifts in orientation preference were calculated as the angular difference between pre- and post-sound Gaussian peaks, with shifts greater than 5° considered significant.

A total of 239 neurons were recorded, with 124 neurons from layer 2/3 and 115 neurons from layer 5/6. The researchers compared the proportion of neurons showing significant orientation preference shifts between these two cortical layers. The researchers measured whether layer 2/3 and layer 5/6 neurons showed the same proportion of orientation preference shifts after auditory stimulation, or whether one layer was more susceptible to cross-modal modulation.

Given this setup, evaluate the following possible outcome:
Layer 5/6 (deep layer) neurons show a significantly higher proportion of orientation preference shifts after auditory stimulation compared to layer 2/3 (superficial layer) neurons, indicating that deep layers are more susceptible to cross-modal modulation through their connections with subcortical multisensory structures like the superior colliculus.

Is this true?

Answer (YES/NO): NO